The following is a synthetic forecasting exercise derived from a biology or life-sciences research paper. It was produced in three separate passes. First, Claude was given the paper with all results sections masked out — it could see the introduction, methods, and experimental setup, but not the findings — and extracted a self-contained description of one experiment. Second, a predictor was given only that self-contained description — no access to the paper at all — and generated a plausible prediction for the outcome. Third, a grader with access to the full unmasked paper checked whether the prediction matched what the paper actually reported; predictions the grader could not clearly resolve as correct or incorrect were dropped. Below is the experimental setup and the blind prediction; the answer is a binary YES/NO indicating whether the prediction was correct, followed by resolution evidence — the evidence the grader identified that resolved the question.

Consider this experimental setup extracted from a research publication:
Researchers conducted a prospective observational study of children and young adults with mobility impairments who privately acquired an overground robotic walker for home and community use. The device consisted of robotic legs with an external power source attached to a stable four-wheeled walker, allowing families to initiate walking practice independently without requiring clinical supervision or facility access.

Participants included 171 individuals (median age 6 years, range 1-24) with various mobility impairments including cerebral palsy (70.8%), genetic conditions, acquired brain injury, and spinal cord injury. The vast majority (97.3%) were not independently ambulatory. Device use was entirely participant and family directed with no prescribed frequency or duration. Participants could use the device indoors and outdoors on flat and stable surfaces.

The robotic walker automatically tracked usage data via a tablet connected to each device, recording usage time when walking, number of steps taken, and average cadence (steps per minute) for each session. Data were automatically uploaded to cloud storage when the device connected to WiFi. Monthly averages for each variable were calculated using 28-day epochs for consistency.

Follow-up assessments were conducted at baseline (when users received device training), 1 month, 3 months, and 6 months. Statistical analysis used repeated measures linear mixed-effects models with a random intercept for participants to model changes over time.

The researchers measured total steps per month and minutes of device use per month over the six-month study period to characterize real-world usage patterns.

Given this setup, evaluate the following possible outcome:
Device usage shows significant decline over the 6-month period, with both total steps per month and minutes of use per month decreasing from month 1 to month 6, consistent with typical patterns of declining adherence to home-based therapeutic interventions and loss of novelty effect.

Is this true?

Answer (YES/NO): NO